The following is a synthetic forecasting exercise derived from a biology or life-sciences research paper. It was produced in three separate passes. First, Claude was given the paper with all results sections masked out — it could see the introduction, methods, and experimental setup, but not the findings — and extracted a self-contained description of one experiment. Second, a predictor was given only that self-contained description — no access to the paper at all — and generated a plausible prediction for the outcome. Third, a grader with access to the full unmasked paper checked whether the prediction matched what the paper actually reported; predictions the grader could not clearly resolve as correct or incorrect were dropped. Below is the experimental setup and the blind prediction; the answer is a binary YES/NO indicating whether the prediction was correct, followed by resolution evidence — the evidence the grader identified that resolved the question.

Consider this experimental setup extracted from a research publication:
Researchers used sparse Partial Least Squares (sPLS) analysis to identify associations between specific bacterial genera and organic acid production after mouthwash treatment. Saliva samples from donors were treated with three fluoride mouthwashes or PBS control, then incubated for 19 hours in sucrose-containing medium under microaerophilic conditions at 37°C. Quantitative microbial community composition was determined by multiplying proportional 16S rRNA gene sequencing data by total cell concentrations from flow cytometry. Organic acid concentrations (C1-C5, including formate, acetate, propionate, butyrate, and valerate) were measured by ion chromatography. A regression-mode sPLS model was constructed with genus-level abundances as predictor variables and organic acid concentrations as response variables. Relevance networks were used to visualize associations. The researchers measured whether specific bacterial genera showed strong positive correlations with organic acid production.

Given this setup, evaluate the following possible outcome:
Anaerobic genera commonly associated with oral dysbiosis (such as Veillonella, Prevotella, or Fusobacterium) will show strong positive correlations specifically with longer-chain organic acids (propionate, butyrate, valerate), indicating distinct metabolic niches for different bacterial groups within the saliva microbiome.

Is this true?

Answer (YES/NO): NO